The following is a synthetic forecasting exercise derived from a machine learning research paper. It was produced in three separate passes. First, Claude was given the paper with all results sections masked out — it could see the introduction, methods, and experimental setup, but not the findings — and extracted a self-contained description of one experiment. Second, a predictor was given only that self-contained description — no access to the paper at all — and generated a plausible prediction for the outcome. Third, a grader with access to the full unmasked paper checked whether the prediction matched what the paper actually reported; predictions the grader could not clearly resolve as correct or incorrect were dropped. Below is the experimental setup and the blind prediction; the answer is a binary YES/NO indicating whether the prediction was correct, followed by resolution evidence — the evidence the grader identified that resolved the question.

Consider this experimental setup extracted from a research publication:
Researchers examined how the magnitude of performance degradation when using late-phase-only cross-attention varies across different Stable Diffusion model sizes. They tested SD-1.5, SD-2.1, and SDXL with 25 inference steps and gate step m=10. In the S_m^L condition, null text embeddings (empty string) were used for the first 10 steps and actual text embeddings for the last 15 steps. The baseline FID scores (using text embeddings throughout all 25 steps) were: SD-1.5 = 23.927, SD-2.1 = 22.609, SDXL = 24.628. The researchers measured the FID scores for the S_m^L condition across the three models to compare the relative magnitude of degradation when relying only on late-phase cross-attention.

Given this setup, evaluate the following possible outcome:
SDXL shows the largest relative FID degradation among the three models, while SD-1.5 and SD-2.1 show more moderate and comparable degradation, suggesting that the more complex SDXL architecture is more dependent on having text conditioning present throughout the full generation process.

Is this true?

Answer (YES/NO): NO